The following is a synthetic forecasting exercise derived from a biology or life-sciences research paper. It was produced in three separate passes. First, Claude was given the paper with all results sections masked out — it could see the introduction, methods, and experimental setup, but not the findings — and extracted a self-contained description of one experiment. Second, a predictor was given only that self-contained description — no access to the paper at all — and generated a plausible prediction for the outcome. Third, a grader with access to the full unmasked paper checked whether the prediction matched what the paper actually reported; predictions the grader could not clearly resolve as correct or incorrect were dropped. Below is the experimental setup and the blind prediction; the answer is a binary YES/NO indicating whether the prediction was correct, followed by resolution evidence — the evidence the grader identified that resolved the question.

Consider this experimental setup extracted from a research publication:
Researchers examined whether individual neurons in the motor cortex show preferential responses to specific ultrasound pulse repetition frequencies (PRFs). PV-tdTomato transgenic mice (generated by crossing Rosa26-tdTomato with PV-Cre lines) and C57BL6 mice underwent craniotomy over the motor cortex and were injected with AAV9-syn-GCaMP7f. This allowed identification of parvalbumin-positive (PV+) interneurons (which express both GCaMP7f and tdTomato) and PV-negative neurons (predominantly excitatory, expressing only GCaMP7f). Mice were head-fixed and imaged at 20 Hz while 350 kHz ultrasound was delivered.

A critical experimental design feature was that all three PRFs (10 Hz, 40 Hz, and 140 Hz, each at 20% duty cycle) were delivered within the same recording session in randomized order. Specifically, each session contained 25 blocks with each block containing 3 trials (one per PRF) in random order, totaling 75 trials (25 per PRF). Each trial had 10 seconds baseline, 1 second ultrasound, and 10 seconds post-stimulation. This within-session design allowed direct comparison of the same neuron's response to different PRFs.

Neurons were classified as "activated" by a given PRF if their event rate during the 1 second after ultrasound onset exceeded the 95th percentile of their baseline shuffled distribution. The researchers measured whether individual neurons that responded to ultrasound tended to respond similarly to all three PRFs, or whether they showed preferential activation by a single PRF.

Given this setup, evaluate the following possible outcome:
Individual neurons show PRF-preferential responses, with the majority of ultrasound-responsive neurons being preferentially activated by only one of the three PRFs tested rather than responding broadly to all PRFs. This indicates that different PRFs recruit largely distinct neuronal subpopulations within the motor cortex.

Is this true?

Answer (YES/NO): YES